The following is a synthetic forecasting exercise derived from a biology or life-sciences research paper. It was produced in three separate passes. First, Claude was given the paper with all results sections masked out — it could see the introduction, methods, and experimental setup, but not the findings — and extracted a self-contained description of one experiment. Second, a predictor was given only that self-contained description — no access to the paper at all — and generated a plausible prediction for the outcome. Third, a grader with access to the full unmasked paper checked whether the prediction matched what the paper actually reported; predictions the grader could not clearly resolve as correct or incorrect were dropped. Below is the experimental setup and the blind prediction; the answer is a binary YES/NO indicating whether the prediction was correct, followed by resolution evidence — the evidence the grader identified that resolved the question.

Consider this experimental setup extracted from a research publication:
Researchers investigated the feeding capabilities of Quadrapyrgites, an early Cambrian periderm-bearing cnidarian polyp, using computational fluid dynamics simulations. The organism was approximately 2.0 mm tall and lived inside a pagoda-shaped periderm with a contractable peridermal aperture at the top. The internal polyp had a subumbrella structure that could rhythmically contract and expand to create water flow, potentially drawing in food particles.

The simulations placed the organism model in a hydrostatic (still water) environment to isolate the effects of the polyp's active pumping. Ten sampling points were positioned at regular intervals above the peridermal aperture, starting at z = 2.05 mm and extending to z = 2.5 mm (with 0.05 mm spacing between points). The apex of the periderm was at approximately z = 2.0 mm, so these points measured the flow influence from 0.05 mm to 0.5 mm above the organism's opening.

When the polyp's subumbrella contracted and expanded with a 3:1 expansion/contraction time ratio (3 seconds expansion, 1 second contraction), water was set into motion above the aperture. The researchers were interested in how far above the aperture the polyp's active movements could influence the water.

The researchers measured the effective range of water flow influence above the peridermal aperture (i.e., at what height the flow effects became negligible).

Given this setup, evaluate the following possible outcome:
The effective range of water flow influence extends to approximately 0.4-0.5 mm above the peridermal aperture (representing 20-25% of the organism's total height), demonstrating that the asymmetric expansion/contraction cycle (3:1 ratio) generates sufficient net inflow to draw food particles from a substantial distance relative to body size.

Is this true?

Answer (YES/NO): NO